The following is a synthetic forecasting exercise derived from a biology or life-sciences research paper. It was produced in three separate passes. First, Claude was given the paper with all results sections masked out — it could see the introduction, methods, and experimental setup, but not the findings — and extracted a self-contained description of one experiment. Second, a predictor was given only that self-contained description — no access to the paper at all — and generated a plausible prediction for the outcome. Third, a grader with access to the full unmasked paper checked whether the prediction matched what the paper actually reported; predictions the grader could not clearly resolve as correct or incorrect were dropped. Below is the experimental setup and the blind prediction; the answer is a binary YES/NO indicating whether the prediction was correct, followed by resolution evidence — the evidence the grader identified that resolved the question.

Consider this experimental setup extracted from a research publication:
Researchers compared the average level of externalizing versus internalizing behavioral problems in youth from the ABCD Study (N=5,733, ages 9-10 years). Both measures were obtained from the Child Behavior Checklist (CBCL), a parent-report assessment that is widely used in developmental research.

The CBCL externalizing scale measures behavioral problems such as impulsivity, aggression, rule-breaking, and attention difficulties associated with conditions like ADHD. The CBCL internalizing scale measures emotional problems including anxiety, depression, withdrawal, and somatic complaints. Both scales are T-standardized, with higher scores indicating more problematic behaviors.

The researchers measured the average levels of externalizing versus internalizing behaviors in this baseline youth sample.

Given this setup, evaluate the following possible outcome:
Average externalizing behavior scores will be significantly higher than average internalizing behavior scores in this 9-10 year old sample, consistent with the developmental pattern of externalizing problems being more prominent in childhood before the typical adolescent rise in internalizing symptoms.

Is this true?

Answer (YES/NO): NO